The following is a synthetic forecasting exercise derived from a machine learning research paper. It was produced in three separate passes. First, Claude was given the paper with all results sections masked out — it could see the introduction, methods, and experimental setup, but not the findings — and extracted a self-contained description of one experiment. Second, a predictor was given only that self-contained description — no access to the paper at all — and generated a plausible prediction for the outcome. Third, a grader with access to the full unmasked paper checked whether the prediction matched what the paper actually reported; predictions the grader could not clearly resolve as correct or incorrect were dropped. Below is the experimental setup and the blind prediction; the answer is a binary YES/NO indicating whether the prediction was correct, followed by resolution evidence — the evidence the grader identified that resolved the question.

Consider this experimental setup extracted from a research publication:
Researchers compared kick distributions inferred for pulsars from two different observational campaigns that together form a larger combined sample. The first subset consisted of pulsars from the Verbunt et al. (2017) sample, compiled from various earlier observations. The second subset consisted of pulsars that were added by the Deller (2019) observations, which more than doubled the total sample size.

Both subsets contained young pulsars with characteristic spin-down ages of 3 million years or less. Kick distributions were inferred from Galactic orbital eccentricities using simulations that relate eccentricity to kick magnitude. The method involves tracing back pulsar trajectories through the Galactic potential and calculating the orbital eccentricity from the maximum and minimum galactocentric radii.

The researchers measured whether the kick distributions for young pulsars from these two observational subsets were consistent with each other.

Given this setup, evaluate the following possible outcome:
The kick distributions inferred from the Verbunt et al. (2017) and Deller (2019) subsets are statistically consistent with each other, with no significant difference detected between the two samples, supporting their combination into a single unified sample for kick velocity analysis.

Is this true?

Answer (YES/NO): NO